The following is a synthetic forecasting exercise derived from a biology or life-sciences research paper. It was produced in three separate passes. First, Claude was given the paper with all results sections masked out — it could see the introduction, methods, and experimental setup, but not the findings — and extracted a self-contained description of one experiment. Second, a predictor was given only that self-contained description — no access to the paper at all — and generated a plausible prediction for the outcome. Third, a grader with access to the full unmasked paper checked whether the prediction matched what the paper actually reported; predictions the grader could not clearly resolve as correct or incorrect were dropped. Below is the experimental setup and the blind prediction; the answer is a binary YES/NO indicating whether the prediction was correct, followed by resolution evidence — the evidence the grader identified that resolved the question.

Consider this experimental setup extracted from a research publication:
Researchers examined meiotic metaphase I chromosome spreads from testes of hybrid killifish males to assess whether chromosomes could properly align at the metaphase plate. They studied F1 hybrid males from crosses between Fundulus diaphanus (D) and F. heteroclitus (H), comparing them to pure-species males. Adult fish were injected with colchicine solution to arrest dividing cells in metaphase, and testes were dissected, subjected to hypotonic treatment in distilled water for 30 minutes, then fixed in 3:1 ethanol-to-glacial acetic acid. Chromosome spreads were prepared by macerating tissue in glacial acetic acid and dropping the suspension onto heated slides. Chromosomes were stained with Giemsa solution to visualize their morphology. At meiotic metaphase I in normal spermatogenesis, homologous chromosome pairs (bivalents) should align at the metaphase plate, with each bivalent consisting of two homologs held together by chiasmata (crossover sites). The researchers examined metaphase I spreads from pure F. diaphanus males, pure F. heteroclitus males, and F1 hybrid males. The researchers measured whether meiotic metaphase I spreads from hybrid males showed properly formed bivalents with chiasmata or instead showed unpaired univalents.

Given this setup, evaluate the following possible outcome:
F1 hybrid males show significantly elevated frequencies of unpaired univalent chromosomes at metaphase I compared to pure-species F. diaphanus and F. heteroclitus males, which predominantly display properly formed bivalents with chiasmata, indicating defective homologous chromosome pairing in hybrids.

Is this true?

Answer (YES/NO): YES